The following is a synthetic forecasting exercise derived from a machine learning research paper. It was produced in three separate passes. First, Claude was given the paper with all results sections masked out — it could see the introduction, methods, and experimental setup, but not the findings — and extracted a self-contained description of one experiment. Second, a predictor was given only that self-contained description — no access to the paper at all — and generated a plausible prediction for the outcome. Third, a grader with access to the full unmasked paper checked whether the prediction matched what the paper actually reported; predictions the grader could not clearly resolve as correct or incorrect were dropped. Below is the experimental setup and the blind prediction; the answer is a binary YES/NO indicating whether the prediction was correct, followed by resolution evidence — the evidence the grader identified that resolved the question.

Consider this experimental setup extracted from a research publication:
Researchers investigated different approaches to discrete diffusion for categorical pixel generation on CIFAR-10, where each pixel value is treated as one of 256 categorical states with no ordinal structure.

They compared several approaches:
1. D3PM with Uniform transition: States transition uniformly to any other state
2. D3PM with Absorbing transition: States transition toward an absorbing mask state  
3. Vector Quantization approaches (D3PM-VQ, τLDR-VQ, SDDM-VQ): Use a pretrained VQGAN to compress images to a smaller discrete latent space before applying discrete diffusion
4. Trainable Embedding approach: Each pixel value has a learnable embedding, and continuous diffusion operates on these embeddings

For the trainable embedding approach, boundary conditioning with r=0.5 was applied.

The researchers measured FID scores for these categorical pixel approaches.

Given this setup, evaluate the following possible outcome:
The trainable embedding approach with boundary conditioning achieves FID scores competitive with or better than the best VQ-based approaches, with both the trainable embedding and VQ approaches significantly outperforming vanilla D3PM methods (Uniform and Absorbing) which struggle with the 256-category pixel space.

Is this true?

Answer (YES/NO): YES